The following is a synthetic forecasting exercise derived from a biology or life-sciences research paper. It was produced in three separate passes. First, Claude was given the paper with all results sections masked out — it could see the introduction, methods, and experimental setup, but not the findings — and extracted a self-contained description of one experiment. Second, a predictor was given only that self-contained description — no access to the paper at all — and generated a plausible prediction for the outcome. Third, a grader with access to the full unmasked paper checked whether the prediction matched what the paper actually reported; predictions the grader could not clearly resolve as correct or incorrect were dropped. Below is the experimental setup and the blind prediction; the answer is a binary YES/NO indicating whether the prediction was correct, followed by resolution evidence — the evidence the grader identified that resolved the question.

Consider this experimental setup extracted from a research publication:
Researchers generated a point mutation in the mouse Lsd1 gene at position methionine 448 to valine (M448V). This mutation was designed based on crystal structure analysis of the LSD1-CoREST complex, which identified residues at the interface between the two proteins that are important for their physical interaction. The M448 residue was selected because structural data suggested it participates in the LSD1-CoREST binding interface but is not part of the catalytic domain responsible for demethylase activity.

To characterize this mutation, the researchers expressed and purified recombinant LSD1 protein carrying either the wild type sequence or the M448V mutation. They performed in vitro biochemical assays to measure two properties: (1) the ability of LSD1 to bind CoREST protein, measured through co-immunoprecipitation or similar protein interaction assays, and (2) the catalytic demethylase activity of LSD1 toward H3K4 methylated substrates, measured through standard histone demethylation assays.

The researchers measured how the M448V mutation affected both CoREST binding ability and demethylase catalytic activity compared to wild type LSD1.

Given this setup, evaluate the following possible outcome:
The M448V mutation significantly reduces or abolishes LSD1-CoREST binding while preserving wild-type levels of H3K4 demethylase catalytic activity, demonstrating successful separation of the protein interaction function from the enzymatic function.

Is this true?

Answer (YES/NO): YES